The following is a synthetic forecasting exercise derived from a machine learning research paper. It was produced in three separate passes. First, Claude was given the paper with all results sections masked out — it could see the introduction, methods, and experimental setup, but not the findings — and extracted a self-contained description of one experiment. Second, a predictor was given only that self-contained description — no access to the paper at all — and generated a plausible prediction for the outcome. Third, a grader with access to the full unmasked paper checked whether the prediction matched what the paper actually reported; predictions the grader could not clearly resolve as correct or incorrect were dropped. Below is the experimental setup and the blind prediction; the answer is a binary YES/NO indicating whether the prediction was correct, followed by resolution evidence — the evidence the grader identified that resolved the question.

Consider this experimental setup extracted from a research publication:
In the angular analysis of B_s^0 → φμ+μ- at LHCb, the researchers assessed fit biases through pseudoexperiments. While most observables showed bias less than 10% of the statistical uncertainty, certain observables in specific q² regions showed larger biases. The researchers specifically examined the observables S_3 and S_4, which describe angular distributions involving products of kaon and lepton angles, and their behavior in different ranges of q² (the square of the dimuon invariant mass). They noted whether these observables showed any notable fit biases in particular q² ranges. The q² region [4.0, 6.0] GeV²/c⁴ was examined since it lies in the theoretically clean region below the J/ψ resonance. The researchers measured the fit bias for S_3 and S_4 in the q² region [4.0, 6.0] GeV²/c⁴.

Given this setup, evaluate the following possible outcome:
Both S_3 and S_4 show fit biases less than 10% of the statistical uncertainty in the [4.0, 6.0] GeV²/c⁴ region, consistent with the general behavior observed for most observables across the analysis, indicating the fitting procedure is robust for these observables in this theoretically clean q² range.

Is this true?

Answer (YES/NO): NO